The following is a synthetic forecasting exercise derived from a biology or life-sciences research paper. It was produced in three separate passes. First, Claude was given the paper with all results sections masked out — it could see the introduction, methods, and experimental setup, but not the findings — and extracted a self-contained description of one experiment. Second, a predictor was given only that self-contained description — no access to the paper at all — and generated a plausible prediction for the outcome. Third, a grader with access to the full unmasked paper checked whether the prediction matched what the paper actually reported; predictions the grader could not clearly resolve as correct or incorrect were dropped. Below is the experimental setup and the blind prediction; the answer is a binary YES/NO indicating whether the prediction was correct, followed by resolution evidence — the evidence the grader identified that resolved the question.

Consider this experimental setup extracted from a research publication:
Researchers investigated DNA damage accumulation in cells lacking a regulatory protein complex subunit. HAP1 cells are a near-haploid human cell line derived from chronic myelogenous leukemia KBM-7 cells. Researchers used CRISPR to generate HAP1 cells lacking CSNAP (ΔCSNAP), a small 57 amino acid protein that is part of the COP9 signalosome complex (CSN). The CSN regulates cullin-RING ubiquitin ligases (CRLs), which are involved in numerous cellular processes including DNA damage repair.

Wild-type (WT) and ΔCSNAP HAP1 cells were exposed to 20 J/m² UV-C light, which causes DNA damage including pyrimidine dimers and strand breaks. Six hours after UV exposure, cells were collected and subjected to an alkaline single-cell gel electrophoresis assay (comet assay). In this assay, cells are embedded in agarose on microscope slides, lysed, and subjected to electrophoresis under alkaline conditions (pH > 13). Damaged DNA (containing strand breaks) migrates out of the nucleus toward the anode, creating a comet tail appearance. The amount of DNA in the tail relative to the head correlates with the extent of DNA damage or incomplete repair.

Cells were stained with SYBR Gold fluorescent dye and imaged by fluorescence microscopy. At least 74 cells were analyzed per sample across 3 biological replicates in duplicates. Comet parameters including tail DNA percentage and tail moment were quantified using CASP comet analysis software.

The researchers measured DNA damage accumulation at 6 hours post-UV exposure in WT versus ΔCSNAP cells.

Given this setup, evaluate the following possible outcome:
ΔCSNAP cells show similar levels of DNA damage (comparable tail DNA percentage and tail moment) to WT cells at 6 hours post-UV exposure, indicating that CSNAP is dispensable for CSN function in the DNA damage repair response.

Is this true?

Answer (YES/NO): NO